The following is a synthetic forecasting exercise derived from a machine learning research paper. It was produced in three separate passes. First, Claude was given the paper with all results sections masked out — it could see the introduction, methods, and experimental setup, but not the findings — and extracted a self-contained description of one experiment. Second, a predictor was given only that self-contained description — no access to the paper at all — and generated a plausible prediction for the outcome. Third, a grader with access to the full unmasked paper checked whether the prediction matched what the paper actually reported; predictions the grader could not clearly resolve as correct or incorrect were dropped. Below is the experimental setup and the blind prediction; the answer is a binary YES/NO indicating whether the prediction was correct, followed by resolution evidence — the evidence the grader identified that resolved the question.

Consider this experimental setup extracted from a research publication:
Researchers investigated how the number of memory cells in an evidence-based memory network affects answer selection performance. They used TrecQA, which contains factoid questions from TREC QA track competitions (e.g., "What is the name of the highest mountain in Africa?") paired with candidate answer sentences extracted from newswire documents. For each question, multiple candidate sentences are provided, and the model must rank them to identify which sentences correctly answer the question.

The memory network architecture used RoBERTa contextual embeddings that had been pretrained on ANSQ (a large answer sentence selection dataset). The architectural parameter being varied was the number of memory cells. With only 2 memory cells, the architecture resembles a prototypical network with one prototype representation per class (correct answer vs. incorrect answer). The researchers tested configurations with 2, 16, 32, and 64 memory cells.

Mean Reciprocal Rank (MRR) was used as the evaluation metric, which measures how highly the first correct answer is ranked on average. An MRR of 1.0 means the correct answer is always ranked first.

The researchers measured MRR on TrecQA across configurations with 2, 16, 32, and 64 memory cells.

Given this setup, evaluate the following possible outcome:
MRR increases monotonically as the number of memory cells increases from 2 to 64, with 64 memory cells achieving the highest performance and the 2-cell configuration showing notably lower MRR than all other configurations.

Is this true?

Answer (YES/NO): NO